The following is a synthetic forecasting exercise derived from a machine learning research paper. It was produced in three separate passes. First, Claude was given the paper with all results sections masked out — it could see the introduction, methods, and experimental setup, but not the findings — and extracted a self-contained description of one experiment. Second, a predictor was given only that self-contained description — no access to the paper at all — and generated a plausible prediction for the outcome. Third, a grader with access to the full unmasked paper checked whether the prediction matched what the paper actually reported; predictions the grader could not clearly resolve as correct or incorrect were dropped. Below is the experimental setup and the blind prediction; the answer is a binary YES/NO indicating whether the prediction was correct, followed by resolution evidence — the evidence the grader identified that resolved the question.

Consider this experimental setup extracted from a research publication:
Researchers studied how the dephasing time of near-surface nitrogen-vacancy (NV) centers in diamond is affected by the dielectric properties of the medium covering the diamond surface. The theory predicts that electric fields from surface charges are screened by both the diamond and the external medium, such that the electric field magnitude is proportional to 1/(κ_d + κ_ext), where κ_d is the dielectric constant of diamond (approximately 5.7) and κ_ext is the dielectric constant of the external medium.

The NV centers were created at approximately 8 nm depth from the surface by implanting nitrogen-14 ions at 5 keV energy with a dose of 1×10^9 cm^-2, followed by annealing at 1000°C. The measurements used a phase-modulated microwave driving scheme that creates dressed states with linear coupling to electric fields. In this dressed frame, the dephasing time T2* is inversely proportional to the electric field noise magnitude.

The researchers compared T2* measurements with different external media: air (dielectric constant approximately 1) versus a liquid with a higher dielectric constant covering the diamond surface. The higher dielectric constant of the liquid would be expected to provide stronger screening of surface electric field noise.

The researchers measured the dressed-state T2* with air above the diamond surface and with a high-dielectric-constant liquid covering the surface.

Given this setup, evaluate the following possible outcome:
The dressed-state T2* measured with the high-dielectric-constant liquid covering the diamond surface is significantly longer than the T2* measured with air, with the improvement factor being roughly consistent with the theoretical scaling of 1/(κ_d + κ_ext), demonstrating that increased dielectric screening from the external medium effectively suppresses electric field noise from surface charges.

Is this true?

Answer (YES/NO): YES